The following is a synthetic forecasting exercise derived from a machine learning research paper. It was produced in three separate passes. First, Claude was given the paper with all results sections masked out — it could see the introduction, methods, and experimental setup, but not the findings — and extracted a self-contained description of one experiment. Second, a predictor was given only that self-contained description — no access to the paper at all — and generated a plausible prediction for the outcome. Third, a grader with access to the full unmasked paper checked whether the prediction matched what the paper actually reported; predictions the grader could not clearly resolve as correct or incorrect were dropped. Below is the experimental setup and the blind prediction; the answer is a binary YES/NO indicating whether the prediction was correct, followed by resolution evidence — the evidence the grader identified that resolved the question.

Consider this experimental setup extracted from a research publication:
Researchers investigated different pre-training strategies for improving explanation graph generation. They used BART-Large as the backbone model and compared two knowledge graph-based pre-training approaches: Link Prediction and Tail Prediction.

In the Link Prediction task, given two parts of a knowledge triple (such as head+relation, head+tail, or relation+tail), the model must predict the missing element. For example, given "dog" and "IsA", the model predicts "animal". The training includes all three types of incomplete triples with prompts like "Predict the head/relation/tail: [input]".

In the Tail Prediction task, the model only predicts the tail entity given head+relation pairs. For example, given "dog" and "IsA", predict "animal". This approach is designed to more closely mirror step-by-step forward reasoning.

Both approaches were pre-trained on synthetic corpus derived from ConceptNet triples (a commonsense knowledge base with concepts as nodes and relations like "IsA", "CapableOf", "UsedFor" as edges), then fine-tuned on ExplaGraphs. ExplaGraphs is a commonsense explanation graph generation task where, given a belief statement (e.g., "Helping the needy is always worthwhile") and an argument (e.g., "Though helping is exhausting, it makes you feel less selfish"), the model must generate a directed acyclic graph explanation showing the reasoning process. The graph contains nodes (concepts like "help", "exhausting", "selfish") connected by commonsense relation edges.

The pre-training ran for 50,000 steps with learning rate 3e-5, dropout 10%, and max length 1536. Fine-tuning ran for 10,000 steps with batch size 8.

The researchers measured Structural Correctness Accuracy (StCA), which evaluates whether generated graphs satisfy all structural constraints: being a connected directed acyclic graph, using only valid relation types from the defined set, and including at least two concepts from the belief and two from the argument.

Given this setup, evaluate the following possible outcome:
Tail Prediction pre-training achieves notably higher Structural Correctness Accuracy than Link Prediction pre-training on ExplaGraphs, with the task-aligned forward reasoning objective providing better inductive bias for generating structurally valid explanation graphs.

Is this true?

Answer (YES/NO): NO